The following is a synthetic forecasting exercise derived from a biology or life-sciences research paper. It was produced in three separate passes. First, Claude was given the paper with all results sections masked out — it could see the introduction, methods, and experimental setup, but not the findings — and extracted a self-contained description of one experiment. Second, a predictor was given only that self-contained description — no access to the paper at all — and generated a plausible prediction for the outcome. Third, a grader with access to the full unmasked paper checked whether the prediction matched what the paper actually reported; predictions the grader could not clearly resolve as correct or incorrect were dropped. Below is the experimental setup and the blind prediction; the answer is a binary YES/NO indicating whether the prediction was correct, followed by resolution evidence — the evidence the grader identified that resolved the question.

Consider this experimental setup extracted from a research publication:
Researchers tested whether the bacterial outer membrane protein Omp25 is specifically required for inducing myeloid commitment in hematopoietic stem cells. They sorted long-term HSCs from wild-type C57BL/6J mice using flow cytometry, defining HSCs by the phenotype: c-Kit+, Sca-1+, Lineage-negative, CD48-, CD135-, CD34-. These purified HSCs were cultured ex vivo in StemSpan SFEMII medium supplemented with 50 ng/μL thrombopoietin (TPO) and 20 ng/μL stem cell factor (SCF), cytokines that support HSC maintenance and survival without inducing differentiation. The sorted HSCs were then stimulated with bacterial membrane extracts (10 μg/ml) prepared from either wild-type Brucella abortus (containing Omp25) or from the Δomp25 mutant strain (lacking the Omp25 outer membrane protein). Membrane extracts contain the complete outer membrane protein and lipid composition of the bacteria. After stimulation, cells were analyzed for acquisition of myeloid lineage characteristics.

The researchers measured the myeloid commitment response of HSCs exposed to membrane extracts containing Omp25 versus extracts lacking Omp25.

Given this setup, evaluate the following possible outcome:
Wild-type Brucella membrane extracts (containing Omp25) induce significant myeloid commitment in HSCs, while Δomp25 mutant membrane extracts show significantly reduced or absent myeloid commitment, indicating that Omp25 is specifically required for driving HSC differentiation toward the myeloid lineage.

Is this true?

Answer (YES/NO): YES